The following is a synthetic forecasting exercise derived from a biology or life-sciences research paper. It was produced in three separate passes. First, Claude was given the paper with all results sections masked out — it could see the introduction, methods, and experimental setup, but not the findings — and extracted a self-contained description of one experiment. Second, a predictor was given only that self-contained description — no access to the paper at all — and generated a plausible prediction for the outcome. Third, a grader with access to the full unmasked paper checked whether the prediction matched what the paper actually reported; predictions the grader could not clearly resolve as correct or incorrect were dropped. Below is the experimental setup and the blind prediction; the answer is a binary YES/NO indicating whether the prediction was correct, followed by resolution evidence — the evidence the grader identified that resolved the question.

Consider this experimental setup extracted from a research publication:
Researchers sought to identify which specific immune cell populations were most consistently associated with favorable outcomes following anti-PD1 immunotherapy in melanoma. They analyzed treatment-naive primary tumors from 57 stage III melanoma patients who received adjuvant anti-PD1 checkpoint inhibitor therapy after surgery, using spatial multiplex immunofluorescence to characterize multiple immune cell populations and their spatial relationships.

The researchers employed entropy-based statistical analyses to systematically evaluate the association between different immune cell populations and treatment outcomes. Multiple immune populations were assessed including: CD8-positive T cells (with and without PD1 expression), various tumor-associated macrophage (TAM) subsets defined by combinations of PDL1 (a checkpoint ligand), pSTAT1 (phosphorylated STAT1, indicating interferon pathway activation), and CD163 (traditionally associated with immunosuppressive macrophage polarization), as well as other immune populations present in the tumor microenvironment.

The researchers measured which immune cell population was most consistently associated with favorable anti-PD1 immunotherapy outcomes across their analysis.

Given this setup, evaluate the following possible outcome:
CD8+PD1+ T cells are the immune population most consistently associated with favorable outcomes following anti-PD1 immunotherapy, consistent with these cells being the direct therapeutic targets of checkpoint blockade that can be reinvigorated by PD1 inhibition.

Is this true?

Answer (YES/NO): NO